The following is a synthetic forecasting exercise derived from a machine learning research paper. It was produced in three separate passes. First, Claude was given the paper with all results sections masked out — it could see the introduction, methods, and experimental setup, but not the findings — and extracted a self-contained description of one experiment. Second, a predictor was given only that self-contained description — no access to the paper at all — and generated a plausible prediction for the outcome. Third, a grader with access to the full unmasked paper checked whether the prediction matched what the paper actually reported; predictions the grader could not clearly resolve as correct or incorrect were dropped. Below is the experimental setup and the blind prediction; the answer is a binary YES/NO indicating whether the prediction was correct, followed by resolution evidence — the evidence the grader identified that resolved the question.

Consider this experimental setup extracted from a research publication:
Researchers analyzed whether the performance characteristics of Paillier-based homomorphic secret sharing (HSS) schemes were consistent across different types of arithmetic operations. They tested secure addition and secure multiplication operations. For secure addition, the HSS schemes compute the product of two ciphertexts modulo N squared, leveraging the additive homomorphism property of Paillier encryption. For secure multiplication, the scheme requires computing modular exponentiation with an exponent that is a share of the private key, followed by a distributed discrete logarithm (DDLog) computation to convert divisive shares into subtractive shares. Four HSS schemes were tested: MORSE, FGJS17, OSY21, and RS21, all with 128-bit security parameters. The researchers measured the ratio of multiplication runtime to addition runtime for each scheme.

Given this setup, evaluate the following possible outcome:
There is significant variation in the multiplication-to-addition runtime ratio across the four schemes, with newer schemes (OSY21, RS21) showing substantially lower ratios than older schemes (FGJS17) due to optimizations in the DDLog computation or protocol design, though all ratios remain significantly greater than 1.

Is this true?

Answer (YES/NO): YES